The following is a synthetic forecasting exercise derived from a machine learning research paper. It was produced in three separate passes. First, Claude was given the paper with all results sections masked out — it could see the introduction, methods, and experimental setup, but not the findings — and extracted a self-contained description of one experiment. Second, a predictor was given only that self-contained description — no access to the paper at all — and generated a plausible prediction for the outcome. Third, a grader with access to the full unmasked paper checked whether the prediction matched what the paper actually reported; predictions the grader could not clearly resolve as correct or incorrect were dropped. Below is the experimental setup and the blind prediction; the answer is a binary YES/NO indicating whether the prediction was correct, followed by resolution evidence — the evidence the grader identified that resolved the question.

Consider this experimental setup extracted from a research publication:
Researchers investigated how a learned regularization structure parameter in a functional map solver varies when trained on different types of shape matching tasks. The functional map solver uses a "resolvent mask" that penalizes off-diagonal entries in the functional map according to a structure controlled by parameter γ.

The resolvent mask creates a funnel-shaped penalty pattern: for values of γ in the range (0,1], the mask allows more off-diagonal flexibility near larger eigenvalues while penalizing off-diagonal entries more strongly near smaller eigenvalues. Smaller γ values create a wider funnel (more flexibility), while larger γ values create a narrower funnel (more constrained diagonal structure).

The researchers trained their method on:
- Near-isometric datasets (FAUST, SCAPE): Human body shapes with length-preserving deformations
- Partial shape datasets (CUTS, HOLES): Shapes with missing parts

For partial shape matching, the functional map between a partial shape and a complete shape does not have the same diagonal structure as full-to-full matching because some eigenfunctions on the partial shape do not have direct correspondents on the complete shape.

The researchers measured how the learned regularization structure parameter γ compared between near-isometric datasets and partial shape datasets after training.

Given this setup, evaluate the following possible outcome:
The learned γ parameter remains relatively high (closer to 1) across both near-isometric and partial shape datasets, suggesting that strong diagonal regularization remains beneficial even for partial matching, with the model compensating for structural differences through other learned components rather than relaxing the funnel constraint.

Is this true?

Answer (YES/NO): NO